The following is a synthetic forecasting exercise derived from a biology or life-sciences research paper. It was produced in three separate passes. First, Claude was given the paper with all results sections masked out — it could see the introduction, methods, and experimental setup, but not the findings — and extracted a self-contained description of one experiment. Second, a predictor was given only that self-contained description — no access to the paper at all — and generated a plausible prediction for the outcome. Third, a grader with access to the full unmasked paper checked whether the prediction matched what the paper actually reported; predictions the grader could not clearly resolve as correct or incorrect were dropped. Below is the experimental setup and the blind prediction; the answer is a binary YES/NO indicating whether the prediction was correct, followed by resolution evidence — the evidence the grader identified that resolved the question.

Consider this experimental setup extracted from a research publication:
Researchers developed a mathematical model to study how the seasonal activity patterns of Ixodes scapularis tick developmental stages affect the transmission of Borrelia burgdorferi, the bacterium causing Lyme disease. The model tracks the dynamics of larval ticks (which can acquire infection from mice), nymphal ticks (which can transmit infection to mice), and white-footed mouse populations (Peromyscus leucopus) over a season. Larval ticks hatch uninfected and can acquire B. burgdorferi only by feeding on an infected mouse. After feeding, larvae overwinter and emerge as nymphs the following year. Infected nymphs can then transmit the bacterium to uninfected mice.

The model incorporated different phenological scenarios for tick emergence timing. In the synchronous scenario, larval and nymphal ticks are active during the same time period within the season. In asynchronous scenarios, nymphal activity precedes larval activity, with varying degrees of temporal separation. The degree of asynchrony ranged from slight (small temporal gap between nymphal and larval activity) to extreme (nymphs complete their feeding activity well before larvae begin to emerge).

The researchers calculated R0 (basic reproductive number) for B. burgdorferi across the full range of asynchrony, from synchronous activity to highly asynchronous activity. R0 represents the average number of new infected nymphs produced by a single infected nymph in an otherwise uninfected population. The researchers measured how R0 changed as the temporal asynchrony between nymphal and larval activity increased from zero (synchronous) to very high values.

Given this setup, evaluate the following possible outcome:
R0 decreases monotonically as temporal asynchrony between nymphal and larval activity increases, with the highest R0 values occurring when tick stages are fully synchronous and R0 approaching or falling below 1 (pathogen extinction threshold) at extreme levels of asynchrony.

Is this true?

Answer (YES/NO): NO